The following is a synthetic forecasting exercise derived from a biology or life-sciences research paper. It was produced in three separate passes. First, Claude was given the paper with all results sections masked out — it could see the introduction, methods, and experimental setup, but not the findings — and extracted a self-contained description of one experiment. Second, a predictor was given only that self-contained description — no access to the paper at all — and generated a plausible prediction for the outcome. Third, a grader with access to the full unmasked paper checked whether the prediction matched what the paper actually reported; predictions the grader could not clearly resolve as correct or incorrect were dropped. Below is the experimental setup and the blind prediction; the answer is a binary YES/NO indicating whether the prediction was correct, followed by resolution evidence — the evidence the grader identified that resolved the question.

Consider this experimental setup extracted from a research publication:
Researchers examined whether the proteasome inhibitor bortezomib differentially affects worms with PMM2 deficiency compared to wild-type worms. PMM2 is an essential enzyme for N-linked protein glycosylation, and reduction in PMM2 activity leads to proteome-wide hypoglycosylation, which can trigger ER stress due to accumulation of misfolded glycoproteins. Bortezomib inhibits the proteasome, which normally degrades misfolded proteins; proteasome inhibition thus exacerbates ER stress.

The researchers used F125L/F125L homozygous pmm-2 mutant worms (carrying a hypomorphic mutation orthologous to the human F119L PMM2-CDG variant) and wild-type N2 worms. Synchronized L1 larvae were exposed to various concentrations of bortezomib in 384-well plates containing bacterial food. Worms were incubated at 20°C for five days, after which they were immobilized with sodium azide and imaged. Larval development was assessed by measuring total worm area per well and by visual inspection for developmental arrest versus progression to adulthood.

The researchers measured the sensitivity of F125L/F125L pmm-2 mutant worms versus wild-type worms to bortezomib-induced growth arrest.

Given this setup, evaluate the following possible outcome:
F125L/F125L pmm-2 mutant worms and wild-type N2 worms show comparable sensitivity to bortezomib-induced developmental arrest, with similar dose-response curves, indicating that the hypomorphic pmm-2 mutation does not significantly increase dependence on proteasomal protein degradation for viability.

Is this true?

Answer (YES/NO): NO